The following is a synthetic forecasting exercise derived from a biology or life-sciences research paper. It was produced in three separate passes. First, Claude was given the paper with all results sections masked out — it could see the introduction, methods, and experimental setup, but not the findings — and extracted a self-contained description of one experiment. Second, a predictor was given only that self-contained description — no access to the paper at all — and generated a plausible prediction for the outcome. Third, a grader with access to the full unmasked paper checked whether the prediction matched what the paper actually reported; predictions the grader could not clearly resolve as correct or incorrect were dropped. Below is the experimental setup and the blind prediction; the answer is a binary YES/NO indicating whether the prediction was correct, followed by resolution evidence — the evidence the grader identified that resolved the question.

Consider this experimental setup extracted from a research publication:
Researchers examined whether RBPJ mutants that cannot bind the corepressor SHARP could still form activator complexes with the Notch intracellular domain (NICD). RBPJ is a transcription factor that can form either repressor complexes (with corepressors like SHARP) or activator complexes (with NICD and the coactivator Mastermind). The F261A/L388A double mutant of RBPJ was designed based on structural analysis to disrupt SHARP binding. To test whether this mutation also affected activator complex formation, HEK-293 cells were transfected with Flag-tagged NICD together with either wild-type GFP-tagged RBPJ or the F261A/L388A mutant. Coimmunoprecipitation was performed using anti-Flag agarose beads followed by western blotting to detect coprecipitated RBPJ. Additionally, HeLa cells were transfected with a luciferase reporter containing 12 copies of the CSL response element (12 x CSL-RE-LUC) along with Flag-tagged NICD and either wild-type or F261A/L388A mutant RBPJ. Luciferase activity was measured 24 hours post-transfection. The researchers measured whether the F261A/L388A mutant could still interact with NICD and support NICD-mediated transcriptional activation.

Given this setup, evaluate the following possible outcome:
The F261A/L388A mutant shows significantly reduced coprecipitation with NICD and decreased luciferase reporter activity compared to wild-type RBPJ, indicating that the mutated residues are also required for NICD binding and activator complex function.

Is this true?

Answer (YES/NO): NO